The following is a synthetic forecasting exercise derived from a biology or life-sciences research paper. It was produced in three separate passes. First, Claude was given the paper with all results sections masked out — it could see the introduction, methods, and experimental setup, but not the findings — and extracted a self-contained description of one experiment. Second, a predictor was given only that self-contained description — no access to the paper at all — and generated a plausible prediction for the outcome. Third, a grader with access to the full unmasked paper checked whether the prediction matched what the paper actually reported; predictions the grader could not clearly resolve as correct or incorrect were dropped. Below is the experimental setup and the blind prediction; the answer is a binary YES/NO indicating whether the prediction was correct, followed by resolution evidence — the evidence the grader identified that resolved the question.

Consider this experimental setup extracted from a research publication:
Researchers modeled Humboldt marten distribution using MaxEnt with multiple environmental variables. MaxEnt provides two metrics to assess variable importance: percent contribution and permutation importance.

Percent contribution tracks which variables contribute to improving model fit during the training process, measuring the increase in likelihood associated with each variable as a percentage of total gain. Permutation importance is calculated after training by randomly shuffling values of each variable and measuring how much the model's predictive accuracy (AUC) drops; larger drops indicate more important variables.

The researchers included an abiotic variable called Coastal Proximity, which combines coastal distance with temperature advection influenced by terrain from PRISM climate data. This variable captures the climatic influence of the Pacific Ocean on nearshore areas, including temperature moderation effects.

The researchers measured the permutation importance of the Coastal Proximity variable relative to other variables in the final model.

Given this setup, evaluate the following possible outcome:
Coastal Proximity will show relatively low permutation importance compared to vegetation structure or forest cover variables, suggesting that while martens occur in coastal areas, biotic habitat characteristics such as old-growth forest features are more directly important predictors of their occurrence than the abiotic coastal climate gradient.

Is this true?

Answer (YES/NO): NO